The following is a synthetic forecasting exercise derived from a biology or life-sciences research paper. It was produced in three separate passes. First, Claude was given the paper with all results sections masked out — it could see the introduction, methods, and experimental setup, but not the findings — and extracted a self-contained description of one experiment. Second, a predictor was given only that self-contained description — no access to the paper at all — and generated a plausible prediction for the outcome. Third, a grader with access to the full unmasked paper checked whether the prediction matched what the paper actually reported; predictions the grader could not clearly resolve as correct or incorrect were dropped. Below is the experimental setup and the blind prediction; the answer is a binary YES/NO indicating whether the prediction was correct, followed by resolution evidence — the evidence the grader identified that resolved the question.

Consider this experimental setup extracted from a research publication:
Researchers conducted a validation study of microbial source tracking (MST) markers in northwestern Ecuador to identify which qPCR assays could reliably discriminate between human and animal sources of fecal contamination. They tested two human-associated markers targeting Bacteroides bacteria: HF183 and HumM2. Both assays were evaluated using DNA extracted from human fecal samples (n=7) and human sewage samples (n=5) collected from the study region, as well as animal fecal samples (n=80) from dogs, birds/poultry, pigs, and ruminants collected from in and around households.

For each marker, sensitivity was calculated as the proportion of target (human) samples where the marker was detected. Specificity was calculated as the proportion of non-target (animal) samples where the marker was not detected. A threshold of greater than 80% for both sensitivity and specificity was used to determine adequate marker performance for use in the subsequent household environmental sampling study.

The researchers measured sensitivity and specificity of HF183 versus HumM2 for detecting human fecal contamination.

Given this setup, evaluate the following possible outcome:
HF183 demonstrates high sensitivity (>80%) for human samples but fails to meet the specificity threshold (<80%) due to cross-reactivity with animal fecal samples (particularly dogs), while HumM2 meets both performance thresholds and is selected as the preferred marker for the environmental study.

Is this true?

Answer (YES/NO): NO